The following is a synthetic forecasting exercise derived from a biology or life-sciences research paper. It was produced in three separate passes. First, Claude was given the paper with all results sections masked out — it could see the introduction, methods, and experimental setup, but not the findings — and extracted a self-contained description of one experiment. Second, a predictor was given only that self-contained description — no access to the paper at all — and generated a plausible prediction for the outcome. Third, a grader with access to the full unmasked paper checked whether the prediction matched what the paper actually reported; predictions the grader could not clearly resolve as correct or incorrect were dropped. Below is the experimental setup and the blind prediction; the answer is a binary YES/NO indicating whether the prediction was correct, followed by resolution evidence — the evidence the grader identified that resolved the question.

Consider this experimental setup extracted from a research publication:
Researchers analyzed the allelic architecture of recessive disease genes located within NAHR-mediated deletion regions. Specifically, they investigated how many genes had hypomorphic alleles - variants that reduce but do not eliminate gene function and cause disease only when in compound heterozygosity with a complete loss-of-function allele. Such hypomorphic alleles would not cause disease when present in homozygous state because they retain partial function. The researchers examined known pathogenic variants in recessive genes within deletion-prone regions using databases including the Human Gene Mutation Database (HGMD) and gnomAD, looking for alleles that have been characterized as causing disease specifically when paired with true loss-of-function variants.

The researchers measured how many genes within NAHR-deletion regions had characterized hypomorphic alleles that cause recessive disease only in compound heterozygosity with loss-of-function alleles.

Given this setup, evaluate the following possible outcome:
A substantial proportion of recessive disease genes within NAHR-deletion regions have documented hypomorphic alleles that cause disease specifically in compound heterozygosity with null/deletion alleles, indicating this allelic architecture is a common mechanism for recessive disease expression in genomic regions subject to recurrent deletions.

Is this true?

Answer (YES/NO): NO